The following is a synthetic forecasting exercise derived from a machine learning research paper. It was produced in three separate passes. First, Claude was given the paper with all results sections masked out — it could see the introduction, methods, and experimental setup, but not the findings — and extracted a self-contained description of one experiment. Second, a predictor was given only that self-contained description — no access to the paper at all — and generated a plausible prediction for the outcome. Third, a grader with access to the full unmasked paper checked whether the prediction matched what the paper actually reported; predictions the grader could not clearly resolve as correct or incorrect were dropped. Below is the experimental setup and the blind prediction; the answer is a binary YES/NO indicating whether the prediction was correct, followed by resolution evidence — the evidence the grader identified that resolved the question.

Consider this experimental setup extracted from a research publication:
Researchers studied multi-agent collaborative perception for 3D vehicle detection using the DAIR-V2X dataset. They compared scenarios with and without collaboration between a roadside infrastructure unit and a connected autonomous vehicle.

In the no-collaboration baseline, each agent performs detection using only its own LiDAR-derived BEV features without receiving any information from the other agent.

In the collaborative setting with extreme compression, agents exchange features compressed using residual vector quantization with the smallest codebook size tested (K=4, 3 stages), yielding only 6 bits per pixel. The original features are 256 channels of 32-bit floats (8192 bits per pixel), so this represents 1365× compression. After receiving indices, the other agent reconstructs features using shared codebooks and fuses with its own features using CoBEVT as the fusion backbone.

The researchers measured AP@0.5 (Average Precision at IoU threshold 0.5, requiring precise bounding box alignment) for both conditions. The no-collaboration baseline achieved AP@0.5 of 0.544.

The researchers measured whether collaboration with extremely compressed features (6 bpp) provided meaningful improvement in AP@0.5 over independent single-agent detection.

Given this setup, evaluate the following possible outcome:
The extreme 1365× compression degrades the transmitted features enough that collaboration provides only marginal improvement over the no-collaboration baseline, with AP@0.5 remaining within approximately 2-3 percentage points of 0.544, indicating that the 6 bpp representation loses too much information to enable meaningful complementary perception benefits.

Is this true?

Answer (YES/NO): YES